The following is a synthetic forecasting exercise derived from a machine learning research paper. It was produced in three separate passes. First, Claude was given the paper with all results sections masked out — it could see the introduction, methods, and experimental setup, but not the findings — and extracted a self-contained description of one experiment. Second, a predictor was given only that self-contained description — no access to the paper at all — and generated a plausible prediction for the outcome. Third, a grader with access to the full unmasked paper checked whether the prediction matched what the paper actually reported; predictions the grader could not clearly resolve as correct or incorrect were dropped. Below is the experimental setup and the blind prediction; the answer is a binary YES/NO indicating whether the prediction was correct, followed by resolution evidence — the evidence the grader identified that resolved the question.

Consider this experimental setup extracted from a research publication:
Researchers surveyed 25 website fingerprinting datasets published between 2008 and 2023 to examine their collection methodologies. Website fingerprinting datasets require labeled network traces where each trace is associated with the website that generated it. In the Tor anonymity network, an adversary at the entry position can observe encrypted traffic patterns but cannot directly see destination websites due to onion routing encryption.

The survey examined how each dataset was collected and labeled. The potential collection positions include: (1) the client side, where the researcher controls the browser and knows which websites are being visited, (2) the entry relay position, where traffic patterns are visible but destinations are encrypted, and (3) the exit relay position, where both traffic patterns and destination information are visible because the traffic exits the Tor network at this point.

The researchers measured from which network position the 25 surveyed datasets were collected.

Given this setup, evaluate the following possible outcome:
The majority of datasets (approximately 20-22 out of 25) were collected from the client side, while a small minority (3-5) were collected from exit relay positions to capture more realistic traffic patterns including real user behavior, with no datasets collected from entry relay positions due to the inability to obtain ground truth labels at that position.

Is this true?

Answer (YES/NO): NO